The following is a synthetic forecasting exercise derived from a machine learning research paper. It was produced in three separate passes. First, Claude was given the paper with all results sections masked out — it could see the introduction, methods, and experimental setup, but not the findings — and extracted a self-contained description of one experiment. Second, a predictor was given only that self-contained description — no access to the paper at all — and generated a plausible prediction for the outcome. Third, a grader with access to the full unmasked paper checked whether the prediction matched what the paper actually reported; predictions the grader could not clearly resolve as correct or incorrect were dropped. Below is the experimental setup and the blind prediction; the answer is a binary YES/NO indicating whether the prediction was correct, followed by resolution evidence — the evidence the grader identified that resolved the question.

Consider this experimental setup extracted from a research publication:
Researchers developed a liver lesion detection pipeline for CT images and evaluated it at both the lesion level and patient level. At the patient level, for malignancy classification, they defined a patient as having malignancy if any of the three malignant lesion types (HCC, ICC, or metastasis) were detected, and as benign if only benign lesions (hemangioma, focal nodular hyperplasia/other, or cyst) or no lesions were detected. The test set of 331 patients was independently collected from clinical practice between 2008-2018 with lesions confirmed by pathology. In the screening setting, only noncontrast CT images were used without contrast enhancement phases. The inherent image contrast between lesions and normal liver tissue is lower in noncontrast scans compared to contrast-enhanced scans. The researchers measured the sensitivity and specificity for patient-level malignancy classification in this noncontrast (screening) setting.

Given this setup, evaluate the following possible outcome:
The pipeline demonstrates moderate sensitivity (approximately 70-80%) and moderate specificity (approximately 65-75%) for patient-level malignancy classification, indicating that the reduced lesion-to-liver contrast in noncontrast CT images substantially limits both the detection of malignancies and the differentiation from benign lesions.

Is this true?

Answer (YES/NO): NO